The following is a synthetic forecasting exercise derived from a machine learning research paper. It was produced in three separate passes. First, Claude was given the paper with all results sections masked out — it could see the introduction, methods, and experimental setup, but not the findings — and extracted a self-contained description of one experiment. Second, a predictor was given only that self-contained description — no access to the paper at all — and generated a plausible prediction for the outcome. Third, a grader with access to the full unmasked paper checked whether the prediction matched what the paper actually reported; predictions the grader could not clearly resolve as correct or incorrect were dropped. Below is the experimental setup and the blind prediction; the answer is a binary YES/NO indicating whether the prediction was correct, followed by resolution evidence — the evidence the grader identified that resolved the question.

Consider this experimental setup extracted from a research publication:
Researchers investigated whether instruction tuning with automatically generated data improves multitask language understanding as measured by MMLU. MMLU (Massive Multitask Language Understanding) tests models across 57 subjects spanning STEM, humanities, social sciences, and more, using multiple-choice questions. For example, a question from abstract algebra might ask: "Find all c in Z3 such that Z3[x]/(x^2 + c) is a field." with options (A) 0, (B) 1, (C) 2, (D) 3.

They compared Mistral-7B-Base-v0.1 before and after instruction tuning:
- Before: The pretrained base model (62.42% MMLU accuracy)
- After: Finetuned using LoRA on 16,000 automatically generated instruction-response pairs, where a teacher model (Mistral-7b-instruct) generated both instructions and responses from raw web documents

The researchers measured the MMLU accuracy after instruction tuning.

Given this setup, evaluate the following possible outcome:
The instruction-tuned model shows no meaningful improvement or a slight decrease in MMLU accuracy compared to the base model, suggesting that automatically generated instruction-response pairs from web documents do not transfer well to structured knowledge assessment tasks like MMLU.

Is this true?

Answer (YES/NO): YES